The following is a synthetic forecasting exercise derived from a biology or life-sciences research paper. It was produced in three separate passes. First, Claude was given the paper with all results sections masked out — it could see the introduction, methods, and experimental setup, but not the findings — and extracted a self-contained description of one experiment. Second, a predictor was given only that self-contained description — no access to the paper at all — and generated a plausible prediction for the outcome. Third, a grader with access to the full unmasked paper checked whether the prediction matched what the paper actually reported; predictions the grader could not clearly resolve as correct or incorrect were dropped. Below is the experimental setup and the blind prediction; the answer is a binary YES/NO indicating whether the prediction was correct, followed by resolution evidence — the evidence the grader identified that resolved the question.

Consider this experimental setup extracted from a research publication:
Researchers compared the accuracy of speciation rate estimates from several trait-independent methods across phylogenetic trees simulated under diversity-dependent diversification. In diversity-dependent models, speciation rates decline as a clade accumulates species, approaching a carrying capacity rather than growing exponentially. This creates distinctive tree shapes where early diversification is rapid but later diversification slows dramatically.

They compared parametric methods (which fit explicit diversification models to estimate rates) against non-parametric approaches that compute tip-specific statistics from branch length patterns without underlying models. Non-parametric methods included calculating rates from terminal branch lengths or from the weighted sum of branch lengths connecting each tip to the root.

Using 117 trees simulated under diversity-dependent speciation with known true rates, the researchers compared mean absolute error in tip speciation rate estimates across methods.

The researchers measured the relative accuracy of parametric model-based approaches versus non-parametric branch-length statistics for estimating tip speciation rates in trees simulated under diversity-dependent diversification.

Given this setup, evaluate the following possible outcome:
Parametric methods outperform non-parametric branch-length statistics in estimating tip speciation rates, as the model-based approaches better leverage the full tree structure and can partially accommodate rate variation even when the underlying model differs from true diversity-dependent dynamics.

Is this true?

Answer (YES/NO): YES